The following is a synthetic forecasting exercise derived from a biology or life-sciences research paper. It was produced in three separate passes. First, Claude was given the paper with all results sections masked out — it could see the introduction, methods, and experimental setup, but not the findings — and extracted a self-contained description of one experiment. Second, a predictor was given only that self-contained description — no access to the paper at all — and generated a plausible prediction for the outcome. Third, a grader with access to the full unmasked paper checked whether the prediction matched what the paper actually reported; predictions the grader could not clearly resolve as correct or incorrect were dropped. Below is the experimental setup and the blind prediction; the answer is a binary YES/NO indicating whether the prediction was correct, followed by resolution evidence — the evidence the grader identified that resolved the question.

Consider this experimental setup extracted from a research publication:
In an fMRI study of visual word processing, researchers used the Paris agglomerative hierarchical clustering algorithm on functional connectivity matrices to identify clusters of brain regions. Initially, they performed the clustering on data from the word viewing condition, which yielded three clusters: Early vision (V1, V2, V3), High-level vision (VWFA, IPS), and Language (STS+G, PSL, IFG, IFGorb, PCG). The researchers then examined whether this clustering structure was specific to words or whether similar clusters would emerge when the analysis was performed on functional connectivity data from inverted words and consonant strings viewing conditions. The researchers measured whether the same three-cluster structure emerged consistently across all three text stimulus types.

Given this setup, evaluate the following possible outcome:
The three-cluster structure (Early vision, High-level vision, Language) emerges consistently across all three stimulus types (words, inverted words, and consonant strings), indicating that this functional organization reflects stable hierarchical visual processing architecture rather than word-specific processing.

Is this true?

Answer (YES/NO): YES